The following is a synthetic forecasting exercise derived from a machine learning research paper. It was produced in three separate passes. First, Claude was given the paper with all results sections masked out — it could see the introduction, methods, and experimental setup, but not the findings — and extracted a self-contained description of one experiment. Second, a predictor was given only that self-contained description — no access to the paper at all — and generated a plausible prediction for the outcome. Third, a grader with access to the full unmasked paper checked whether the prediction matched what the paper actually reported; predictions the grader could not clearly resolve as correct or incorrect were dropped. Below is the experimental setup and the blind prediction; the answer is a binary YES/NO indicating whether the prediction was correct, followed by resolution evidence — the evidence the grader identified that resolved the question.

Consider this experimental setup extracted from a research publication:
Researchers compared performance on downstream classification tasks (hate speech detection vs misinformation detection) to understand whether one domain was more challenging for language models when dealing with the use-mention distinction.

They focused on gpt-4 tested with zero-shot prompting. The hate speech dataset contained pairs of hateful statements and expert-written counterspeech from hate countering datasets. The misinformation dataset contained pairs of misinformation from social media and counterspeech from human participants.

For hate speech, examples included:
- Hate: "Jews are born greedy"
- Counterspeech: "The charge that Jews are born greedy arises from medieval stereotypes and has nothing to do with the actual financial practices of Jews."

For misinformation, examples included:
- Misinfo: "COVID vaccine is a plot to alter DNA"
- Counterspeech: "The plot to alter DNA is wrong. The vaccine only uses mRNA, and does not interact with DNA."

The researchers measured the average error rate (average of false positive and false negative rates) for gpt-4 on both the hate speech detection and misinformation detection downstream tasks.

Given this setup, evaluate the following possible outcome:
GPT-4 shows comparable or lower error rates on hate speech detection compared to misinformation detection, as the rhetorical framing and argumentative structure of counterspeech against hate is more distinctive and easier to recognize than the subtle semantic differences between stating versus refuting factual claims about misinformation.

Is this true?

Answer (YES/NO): NO